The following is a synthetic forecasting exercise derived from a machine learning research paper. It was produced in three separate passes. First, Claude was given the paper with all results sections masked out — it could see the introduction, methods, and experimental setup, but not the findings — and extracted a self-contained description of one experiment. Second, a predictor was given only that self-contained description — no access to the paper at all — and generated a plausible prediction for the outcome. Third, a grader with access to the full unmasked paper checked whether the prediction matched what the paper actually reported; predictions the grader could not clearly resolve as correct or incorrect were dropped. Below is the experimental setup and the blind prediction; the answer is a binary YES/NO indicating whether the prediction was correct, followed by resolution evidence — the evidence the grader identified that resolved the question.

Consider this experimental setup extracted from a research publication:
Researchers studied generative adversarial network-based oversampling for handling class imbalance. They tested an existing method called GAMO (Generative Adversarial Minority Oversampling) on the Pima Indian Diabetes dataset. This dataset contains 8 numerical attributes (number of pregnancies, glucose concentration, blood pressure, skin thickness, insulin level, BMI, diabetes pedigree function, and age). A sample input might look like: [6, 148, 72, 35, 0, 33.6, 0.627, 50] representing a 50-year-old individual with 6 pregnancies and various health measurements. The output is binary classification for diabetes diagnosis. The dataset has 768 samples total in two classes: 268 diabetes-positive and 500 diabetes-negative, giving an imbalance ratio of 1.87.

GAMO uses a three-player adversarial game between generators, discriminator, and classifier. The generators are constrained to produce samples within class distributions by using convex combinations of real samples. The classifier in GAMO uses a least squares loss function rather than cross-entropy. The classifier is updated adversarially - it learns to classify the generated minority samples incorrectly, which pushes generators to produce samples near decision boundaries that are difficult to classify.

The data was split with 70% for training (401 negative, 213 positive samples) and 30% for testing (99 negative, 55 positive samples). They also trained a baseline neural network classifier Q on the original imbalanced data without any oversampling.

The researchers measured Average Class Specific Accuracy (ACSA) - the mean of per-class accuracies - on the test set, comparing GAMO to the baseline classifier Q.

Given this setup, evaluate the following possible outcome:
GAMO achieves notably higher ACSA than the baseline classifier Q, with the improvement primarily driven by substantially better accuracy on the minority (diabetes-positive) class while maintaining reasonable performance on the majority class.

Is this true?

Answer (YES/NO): NO